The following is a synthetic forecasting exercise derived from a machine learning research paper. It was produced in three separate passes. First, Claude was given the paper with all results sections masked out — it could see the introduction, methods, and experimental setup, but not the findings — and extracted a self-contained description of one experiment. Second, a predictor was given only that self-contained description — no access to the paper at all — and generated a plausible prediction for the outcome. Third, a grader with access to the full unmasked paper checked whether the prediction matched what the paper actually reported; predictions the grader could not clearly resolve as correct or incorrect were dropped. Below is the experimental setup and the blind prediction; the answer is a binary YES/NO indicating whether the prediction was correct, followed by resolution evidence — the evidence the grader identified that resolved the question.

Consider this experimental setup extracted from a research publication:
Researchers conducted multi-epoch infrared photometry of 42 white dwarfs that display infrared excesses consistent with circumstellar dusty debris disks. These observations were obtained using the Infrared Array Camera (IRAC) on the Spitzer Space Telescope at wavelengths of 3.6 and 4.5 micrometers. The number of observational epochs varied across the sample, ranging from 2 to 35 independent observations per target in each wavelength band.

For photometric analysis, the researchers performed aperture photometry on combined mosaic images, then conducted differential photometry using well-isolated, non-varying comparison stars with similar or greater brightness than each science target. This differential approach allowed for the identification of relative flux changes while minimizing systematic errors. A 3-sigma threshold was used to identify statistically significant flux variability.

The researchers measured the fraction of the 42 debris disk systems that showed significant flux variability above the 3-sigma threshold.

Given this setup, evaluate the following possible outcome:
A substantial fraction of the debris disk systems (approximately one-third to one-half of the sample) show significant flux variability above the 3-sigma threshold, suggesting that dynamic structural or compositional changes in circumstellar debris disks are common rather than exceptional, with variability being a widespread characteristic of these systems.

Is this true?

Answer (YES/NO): NO